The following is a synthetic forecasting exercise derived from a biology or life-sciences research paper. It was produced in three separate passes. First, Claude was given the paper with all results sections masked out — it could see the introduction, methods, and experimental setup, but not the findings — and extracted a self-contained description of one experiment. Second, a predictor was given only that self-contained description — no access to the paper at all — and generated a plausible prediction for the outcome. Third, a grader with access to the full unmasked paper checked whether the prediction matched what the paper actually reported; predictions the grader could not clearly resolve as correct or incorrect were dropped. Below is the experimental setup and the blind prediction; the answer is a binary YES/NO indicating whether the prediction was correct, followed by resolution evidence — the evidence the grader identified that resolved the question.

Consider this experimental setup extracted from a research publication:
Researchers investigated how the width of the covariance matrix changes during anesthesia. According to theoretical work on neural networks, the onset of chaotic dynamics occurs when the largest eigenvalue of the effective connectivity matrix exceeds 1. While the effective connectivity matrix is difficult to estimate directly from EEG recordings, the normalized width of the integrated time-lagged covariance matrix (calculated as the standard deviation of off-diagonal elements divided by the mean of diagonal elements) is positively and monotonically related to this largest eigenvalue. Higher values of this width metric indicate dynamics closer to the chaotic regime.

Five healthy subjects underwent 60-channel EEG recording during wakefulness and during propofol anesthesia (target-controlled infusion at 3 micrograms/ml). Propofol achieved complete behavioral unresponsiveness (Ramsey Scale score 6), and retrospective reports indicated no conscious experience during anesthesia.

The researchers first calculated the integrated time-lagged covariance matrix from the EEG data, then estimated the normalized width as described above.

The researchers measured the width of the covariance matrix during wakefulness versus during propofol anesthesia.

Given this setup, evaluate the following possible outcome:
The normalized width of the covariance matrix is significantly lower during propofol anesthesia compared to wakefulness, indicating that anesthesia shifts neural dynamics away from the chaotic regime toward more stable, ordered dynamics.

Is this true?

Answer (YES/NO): NO